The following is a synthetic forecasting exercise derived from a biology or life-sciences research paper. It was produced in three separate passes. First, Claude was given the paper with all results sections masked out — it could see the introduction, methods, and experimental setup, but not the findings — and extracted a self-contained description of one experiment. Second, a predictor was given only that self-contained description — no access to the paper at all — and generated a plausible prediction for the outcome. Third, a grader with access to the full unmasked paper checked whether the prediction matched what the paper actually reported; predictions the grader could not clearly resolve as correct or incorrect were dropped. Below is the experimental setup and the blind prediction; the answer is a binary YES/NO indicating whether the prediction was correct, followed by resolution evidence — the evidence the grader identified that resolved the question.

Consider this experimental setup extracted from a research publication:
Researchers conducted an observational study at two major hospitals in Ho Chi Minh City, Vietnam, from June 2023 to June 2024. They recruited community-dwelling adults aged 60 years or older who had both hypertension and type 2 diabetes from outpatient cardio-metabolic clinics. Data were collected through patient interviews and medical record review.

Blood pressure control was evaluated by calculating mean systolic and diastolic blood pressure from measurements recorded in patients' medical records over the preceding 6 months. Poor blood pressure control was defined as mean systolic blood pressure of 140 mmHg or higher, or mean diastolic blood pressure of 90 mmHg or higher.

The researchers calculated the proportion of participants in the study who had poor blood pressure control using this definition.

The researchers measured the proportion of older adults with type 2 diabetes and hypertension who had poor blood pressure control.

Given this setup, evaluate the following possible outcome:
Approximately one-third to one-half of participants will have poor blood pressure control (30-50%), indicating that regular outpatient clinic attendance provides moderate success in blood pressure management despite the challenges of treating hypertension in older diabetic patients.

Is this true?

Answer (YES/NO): NO